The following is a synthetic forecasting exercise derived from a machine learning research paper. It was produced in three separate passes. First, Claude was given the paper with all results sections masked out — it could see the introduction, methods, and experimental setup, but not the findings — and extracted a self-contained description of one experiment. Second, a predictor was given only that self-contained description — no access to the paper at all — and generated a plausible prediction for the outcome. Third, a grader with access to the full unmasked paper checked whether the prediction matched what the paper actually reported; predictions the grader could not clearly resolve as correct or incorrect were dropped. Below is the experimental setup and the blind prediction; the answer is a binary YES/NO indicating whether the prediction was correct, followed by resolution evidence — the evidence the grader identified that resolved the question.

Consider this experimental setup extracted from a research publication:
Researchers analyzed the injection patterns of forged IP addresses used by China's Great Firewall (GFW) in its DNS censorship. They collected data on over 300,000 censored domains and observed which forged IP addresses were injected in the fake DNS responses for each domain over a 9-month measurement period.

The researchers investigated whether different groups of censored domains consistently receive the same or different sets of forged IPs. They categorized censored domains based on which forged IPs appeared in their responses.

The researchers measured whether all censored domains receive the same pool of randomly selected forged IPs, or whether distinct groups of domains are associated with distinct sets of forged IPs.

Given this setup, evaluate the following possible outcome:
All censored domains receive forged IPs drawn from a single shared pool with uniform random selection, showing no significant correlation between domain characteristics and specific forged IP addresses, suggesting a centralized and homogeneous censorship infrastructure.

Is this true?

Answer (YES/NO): NO